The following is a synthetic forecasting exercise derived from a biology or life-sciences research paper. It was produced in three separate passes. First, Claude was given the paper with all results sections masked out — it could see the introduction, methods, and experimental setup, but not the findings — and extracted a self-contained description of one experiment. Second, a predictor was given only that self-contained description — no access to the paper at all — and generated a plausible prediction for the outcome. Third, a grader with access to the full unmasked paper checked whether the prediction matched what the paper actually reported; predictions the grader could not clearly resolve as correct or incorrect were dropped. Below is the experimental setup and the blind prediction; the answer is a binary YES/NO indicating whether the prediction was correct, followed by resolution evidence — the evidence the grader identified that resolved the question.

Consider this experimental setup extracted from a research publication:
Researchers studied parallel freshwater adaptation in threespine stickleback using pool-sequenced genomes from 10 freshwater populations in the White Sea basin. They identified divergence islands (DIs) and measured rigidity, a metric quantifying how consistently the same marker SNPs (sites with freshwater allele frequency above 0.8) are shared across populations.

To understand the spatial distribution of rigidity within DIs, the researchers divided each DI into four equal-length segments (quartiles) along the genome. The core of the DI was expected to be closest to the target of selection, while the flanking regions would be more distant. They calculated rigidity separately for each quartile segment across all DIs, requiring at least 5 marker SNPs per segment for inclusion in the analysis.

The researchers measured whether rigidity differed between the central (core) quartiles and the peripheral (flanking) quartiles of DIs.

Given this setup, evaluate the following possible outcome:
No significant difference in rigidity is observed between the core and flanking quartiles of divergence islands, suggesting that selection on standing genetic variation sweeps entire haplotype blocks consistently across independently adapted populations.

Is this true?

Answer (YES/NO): NO